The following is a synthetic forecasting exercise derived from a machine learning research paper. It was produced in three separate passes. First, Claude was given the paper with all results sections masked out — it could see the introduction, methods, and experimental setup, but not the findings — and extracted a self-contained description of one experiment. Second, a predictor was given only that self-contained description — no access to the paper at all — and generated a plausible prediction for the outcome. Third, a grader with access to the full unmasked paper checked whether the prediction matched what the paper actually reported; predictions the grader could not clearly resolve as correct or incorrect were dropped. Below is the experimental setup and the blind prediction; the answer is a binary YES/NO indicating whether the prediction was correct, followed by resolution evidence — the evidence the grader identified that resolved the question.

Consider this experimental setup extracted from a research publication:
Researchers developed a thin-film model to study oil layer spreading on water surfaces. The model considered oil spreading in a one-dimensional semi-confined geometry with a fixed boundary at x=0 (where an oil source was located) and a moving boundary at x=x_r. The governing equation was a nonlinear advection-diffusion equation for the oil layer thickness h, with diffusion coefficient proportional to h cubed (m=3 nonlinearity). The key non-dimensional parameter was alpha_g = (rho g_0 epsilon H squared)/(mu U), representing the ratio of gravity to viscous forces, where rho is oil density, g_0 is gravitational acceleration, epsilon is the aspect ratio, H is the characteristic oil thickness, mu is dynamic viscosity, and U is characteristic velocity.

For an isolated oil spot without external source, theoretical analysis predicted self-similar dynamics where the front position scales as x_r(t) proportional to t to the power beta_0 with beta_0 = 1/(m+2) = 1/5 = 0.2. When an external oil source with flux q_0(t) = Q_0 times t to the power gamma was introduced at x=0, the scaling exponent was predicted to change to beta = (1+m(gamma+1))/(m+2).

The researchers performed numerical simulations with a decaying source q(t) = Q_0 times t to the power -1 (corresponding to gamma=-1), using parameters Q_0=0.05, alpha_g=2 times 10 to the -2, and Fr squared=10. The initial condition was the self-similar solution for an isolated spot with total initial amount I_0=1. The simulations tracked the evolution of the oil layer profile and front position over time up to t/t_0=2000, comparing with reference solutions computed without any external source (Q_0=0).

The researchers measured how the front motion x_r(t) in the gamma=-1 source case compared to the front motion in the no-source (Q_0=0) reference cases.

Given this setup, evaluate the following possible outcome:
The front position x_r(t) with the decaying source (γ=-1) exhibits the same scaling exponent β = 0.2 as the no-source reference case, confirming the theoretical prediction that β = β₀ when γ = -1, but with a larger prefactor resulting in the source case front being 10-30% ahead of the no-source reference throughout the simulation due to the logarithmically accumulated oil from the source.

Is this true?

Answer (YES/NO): NO